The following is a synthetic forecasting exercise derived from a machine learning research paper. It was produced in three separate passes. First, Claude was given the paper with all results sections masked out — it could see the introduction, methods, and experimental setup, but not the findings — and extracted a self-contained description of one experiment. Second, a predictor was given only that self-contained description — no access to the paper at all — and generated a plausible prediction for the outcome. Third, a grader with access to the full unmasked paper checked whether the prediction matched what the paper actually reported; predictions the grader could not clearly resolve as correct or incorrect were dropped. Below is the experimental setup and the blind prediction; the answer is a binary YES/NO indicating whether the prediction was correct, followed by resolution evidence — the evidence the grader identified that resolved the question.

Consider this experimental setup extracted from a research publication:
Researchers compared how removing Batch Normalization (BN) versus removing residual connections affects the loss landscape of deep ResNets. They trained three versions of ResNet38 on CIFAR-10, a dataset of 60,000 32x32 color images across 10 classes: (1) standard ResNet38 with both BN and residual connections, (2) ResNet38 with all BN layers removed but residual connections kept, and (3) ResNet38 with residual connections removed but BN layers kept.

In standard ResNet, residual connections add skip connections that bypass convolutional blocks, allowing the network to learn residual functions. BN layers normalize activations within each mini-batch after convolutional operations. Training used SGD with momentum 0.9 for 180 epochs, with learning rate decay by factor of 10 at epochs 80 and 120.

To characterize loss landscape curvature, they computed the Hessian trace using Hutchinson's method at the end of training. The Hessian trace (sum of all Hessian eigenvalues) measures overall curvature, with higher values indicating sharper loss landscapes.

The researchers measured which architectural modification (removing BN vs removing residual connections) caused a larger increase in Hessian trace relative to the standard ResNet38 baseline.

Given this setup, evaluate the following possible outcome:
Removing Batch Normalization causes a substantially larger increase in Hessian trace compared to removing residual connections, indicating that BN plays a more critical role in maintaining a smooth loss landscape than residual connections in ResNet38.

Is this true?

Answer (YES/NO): YES